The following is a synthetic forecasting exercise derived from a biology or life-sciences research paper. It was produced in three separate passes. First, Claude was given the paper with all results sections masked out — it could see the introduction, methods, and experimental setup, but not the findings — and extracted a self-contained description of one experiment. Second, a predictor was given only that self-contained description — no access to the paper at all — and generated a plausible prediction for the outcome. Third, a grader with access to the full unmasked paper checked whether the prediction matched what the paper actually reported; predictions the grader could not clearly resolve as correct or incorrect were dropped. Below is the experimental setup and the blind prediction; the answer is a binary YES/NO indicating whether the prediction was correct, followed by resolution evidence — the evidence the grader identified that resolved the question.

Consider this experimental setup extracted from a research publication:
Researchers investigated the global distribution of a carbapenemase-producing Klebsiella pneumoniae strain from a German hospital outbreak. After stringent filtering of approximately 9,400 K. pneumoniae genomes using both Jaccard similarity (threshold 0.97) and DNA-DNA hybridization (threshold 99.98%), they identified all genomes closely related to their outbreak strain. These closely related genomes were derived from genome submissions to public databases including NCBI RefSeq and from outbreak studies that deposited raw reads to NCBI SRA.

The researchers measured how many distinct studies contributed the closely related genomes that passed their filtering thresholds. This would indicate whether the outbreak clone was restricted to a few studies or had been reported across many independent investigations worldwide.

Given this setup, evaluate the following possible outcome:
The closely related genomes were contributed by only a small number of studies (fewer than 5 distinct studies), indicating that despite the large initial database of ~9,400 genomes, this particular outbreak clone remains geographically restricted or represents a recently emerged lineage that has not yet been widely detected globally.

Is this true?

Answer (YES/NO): NO